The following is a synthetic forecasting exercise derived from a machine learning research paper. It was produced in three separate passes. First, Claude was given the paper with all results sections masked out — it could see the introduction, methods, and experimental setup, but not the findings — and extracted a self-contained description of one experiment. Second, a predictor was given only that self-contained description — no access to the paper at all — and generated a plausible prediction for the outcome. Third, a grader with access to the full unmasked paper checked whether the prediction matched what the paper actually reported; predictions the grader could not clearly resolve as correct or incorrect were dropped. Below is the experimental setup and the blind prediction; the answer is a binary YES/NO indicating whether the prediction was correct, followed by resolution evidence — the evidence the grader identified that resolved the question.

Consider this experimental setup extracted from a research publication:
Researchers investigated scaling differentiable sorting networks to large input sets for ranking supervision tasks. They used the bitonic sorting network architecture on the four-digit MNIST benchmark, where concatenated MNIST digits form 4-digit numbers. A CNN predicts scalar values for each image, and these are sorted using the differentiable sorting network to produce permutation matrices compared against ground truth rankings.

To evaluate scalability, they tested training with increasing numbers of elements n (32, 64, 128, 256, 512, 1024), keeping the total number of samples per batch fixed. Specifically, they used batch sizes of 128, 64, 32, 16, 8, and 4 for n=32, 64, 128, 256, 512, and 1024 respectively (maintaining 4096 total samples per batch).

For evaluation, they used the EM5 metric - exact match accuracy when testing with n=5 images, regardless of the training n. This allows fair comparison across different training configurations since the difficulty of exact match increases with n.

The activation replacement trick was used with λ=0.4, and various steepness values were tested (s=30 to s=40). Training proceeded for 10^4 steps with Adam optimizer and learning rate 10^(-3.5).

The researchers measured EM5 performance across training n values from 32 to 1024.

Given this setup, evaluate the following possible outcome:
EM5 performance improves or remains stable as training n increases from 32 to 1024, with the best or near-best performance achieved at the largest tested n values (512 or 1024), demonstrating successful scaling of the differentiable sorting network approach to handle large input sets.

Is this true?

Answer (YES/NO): YES